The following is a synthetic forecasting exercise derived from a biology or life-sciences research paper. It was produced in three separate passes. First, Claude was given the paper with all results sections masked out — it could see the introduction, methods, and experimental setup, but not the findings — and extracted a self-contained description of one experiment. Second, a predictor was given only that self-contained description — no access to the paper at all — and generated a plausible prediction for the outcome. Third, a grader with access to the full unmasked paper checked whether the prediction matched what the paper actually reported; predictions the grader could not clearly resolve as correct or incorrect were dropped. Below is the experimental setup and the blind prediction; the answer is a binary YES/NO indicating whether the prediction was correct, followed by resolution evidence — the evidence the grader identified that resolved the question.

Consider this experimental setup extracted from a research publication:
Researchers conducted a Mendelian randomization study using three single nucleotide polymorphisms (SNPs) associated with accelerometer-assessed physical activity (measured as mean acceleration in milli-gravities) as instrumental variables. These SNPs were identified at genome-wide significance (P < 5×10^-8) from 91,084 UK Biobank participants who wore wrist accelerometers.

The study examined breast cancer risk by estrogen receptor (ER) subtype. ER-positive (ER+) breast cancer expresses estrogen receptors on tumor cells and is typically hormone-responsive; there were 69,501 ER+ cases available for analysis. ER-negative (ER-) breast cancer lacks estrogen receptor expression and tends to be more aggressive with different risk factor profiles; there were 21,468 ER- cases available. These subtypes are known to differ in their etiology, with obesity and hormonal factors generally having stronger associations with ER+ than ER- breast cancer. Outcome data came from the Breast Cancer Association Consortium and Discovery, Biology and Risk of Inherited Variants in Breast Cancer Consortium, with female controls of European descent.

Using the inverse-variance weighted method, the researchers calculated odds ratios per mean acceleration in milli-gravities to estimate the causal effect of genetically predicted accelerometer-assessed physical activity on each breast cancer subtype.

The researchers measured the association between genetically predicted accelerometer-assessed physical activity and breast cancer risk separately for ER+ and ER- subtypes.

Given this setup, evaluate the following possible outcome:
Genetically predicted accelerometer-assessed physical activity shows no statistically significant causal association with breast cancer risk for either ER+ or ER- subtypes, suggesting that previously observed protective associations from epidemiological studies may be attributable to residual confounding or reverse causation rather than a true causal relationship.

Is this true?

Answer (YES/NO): NO